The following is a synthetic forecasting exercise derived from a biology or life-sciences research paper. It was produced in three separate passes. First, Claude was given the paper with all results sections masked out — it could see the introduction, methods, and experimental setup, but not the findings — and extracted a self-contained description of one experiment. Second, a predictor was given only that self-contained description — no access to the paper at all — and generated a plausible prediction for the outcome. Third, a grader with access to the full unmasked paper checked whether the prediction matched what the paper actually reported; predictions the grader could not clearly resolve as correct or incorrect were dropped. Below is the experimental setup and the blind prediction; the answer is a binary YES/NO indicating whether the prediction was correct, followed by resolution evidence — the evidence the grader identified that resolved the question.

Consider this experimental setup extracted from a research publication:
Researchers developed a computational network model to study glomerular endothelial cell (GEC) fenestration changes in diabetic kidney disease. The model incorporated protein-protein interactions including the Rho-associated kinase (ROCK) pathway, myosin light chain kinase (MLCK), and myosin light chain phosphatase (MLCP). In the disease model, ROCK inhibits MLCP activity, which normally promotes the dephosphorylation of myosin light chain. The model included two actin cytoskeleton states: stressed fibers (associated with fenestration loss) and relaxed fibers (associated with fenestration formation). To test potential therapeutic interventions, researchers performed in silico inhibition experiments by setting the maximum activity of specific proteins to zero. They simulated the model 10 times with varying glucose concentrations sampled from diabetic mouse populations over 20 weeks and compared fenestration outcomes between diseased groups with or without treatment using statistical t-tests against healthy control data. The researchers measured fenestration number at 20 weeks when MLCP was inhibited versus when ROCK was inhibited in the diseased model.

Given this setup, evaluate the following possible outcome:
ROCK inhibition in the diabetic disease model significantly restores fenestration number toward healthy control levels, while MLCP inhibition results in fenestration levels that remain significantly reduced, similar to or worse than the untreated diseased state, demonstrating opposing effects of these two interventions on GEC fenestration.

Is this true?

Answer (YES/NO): NO